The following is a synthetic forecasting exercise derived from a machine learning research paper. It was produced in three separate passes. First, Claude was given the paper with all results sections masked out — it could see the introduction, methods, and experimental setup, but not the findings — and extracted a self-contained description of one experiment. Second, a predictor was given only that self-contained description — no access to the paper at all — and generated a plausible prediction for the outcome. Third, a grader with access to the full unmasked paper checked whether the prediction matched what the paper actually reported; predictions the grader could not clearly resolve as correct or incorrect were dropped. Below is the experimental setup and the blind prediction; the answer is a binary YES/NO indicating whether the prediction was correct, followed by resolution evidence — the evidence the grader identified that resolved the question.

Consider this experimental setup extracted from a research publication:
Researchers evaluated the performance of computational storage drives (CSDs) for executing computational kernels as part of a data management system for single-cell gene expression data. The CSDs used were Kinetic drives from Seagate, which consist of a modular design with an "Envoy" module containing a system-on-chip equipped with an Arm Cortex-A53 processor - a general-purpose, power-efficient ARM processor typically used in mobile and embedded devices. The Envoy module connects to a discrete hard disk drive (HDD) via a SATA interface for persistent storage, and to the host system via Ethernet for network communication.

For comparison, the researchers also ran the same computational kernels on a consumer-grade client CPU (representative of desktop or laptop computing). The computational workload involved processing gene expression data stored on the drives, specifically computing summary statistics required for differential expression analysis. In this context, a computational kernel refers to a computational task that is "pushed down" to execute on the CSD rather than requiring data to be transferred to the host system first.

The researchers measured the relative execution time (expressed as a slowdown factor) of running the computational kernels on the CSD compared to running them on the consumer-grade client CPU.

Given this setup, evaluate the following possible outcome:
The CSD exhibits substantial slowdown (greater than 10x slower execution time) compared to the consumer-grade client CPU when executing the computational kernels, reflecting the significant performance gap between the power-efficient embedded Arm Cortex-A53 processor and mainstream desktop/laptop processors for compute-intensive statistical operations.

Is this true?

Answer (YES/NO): YES